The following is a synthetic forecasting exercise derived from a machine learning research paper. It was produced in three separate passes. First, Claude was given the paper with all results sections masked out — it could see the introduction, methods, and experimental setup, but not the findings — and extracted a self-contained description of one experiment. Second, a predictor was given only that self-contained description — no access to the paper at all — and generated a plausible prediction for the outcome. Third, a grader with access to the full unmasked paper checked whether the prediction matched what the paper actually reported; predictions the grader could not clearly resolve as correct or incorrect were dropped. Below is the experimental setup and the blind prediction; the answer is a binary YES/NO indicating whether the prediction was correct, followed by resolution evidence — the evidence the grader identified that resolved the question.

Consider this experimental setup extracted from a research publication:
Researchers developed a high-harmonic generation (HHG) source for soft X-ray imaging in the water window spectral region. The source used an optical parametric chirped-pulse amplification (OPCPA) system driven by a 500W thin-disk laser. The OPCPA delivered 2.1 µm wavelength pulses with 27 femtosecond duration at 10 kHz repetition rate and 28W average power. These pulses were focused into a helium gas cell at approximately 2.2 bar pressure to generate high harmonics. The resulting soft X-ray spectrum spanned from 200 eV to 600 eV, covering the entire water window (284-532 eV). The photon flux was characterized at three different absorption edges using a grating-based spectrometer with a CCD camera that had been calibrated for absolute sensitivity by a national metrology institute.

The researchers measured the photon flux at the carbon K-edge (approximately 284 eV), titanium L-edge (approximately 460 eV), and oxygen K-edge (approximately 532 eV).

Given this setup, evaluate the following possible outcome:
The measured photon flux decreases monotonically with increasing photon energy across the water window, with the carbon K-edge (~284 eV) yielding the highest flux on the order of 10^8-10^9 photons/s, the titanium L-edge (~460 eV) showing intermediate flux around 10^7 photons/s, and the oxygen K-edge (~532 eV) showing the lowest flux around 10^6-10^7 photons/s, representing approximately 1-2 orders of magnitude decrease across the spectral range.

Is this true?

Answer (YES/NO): NO